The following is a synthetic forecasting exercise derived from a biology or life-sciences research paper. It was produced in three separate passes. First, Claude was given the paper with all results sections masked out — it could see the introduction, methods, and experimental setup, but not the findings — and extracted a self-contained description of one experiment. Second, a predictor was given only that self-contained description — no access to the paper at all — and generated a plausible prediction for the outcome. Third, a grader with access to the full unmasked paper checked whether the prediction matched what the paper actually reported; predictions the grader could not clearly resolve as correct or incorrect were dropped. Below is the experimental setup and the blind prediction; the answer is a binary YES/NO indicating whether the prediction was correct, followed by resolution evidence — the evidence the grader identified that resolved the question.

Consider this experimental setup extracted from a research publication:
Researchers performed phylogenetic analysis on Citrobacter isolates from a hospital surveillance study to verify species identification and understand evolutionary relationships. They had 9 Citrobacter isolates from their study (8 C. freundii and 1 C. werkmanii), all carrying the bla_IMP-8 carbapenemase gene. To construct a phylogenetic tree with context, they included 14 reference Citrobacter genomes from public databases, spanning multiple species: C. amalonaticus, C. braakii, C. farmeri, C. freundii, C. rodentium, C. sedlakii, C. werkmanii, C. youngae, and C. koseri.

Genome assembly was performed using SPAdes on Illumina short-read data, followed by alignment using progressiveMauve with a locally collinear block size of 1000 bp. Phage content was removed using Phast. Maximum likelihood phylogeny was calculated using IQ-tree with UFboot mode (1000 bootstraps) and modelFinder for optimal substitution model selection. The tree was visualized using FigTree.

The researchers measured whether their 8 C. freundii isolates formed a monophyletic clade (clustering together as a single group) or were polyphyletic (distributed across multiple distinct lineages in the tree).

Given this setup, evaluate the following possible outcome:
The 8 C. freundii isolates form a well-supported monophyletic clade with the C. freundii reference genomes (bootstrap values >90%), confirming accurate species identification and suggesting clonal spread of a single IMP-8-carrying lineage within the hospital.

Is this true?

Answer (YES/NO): NO